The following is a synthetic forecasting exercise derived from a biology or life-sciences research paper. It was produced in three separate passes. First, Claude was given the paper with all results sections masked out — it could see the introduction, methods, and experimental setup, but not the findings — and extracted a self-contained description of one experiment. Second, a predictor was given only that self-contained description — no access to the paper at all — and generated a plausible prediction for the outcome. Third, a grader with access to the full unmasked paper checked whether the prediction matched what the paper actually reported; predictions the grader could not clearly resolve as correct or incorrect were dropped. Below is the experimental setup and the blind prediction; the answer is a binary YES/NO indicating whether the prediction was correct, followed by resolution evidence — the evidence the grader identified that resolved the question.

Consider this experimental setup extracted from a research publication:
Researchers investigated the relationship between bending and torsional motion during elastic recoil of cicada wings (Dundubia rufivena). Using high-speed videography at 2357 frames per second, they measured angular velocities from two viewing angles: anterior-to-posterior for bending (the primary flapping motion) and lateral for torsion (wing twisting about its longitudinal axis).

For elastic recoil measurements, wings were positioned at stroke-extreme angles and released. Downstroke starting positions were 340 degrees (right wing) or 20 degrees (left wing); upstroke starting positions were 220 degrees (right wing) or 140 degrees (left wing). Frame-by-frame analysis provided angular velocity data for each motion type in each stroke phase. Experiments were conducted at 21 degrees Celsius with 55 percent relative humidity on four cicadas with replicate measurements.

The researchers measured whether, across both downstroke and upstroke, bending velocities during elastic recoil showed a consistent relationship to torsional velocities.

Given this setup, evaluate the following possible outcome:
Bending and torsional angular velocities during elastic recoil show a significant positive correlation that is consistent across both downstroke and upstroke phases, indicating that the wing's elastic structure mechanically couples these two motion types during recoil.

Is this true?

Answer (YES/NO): NO